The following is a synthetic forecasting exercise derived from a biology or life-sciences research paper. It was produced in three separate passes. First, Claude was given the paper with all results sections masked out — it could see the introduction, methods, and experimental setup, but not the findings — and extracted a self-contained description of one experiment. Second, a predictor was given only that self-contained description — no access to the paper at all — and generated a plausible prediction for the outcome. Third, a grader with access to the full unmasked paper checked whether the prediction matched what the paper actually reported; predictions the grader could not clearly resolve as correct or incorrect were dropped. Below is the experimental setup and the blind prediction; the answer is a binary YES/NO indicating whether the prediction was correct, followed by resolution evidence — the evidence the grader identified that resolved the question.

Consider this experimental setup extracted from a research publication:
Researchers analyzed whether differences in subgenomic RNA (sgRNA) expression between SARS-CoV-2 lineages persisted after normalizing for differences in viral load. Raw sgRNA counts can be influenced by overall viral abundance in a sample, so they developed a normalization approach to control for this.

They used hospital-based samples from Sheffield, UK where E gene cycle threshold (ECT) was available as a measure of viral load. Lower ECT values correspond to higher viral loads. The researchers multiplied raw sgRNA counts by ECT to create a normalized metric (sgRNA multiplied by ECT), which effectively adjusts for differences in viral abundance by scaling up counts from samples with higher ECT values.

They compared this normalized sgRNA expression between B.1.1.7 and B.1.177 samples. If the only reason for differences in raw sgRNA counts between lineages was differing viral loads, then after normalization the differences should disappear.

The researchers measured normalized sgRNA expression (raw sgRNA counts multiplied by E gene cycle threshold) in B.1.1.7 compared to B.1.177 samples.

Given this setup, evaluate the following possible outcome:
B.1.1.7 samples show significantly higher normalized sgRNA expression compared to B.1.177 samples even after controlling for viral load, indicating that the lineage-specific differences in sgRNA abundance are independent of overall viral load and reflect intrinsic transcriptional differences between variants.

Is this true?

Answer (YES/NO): YES